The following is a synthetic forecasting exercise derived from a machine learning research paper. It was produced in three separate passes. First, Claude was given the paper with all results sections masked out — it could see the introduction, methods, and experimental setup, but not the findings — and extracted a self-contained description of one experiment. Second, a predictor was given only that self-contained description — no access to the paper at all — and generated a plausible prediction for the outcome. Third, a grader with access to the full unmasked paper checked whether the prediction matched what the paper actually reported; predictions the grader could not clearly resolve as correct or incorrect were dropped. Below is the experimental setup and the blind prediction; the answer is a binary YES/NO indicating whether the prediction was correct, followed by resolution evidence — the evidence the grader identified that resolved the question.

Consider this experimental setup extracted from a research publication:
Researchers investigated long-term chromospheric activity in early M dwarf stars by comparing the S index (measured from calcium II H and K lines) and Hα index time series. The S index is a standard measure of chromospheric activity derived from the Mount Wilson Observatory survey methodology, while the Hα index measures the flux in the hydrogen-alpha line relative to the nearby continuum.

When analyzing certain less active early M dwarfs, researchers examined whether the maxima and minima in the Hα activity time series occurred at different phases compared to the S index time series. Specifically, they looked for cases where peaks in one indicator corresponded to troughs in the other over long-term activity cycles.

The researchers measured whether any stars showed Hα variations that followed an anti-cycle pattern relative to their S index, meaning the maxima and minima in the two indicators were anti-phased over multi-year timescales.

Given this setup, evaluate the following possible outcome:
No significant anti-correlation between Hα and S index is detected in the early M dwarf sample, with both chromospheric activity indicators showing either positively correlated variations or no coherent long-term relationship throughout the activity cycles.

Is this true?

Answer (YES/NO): YES